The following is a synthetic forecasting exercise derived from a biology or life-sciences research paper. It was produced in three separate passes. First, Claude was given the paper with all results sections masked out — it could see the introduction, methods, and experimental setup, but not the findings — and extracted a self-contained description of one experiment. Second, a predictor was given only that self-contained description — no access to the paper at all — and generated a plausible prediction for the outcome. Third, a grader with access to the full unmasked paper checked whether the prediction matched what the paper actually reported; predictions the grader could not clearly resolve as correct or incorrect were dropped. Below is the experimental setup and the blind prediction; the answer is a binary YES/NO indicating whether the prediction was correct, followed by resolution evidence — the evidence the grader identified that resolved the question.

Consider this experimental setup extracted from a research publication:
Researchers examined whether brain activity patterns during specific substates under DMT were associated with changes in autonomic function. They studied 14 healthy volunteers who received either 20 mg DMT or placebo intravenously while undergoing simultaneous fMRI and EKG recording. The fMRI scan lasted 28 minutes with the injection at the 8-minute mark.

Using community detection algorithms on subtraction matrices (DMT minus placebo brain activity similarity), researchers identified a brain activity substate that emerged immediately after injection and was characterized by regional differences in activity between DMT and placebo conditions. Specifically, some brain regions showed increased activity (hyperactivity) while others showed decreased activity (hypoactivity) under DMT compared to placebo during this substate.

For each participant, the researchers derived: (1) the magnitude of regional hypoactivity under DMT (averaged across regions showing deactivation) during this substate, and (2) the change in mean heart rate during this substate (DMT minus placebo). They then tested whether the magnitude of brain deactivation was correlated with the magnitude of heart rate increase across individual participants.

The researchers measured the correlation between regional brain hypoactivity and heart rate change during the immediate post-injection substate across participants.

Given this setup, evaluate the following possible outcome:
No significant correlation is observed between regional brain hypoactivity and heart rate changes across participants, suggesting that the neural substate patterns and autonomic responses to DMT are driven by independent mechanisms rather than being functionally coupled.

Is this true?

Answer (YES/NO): NO